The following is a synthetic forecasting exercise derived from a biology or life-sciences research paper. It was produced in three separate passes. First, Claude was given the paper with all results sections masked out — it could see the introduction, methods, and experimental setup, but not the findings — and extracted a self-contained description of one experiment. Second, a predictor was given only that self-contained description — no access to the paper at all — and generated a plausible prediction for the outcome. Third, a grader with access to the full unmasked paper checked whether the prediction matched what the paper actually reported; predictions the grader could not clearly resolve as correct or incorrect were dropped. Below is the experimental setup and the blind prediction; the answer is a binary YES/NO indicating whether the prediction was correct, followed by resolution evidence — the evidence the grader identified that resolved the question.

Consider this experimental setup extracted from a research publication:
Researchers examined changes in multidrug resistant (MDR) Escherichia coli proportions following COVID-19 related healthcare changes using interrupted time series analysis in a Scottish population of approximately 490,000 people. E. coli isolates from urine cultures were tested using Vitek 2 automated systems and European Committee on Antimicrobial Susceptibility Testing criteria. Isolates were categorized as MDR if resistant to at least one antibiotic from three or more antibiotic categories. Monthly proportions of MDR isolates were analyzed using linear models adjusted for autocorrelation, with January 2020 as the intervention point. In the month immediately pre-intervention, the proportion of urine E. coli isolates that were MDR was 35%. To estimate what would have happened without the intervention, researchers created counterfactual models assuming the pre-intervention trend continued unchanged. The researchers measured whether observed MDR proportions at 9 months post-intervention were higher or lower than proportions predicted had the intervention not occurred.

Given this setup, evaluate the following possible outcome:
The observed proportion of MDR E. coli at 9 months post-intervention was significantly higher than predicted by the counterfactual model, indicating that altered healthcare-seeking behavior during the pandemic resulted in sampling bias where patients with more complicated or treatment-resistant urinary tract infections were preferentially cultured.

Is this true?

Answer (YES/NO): NO